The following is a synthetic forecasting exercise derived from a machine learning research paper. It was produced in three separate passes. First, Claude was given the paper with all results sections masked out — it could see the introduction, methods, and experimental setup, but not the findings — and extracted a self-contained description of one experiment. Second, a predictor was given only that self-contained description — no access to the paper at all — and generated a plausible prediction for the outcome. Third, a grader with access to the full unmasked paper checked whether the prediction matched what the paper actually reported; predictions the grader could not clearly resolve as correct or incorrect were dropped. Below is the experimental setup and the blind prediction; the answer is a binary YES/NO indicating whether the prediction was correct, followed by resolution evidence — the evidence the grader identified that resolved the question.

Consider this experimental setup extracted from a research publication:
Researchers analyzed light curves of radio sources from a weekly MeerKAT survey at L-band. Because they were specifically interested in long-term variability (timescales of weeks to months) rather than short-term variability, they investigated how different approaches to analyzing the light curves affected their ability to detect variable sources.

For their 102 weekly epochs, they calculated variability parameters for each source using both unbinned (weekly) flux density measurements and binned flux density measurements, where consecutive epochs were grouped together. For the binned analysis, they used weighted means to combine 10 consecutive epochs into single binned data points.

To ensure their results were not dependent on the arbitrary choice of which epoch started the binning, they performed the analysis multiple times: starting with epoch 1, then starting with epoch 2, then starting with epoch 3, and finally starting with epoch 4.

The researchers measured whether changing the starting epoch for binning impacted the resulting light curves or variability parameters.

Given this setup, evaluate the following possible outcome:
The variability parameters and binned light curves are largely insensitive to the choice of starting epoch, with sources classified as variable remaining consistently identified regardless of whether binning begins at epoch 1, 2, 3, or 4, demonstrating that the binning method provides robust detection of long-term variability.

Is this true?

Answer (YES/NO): YES